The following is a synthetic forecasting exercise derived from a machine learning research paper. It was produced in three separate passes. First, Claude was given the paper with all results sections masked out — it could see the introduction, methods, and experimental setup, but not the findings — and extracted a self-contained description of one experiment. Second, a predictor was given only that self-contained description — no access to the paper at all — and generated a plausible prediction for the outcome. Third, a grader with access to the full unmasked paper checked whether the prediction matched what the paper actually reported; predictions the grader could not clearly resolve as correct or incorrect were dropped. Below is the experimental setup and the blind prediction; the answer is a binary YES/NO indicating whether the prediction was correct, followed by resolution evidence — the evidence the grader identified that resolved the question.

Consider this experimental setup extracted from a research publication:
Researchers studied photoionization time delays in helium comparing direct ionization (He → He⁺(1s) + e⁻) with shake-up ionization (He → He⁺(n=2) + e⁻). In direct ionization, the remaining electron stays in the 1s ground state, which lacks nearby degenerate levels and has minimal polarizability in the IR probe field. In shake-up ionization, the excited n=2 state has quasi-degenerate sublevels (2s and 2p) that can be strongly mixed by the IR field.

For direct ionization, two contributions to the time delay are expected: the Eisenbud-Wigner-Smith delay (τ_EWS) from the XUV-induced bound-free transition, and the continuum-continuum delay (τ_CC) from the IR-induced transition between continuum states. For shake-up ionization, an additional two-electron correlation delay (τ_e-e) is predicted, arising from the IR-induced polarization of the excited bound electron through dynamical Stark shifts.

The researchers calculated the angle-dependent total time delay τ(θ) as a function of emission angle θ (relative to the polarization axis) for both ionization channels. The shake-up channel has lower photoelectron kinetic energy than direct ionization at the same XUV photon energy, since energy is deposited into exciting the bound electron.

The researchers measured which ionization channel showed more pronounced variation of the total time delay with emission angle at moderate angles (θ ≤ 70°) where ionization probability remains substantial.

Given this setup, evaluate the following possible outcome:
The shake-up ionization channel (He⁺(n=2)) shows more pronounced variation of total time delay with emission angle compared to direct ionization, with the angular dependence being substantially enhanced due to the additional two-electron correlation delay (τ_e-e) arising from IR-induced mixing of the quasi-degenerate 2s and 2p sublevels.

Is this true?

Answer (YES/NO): YES